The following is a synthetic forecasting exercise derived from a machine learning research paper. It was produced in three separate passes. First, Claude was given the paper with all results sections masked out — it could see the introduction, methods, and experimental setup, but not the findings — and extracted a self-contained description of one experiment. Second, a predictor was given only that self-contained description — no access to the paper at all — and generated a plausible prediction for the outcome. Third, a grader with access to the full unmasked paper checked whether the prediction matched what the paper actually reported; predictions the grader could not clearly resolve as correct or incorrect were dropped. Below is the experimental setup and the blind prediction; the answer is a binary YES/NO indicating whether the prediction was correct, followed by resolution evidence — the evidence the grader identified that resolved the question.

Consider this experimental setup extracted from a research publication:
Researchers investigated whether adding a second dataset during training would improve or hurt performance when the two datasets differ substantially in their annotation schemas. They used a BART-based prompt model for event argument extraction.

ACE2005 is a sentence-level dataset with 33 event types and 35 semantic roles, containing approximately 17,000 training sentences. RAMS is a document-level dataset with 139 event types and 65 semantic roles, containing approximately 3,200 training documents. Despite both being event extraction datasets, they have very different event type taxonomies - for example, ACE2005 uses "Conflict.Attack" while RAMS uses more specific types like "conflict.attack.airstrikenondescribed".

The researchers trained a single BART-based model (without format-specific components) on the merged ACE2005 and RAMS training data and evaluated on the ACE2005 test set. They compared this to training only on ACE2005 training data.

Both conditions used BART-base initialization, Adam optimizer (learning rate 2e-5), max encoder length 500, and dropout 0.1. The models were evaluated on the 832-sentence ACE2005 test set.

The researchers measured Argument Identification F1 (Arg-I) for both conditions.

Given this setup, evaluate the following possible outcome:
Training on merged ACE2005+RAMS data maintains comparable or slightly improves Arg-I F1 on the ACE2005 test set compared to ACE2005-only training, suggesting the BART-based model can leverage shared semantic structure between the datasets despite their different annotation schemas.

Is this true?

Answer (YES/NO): NO